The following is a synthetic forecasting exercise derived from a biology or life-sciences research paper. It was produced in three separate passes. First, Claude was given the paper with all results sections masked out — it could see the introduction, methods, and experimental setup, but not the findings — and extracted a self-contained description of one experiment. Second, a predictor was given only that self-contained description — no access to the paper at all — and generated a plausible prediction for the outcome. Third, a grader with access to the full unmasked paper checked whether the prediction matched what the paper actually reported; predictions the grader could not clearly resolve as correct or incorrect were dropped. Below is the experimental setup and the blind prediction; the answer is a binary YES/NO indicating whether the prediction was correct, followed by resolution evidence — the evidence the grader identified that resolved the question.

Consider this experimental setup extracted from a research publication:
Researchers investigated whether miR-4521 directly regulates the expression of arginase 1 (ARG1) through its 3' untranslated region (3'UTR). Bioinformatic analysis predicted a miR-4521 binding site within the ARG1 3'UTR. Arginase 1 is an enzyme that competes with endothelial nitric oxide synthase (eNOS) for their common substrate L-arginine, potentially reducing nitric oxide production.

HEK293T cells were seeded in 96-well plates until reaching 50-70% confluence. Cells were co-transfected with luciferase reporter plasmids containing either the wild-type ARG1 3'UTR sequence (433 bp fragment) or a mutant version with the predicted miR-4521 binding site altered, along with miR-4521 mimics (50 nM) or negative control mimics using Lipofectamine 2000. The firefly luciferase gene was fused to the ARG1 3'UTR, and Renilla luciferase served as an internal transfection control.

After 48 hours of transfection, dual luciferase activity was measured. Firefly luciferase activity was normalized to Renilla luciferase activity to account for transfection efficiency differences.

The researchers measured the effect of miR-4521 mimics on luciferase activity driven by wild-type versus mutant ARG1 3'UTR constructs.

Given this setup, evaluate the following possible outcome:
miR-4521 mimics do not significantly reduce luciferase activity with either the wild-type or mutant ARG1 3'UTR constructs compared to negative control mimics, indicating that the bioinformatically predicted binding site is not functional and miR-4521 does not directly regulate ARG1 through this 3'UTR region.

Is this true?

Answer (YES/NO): NO